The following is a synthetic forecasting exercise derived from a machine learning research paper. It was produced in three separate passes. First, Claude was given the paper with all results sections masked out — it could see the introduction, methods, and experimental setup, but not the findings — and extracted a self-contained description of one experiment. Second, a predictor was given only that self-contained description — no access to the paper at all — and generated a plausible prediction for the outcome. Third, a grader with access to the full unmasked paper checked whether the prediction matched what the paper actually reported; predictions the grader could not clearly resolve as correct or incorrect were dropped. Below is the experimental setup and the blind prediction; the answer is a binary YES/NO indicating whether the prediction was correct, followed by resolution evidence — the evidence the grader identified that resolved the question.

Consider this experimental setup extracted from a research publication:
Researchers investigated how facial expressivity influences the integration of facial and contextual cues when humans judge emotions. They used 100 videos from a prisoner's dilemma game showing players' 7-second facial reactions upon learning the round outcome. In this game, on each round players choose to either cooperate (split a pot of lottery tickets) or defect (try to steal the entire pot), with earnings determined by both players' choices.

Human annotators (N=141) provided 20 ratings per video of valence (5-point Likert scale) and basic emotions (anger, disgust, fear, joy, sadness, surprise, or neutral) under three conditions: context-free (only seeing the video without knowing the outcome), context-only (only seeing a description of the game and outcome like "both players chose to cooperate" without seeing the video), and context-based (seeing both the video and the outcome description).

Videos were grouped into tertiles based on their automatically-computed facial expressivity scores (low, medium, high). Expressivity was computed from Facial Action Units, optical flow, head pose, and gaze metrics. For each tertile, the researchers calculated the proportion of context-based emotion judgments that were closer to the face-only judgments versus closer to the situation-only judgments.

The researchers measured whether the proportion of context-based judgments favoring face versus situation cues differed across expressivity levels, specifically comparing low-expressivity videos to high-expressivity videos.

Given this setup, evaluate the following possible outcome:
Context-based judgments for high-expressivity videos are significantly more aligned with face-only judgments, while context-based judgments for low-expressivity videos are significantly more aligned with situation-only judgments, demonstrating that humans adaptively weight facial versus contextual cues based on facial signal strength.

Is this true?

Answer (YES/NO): NO